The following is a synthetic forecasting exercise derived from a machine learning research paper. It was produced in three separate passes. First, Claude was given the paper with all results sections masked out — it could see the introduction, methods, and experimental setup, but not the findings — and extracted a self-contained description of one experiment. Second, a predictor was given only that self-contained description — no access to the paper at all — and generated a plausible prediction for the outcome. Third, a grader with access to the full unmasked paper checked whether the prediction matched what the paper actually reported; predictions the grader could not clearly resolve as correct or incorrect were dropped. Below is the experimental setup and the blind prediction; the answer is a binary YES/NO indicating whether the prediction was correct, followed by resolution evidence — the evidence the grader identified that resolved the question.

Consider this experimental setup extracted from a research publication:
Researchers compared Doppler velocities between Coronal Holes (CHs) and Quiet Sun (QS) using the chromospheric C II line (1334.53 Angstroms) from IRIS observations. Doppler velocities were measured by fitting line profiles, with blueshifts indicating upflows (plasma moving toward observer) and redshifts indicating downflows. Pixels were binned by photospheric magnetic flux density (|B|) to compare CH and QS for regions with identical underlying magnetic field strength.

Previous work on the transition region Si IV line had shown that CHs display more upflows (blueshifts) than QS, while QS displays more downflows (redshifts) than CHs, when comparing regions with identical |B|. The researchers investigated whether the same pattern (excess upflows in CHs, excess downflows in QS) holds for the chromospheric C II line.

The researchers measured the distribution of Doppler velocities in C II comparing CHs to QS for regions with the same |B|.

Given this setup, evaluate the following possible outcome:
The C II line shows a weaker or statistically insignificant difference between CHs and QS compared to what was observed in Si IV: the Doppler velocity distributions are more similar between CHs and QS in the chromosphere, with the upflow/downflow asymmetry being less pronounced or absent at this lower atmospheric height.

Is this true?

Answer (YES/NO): NO